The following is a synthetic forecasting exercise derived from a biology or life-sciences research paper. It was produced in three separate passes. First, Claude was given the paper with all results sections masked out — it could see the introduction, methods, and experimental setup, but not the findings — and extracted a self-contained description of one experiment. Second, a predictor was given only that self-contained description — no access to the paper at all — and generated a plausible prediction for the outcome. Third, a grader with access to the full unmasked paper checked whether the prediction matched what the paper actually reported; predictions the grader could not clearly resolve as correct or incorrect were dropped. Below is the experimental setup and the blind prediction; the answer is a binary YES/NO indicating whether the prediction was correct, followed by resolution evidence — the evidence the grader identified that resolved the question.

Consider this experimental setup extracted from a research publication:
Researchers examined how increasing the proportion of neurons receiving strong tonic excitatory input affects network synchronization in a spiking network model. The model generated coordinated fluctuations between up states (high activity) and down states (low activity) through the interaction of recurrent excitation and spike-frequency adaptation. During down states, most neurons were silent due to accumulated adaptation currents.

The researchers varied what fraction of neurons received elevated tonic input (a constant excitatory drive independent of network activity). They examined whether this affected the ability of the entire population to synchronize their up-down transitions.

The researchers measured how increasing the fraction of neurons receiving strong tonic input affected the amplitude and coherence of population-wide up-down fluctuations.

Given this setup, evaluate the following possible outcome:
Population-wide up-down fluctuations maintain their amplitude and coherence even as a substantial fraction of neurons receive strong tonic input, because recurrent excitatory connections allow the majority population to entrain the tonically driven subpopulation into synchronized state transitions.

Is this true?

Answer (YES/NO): NO